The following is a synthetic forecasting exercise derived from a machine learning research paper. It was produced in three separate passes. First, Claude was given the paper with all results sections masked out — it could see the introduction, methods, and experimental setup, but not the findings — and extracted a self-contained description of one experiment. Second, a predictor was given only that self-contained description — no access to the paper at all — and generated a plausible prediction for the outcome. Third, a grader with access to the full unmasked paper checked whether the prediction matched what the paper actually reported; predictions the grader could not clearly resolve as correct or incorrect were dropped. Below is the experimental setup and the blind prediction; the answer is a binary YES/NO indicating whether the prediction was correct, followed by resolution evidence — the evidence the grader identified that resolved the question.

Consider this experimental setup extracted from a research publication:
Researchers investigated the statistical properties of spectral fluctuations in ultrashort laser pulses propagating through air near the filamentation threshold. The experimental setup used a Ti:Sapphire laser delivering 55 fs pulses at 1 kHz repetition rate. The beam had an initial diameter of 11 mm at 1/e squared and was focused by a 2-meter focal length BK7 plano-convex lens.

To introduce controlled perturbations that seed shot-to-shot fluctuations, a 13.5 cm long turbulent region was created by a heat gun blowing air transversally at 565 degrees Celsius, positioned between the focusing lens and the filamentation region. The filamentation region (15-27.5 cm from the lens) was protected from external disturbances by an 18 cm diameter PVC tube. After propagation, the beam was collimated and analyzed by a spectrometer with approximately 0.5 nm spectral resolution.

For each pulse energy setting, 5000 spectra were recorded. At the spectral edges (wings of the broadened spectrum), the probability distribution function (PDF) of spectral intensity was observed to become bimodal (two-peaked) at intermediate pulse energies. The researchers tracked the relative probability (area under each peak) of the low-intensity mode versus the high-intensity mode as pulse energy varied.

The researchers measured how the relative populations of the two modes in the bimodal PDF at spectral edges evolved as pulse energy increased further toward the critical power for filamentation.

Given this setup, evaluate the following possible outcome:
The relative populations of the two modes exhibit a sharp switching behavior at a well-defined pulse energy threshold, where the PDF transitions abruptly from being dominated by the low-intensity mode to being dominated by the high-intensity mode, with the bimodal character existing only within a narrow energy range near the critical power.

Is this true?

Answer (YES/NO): NO